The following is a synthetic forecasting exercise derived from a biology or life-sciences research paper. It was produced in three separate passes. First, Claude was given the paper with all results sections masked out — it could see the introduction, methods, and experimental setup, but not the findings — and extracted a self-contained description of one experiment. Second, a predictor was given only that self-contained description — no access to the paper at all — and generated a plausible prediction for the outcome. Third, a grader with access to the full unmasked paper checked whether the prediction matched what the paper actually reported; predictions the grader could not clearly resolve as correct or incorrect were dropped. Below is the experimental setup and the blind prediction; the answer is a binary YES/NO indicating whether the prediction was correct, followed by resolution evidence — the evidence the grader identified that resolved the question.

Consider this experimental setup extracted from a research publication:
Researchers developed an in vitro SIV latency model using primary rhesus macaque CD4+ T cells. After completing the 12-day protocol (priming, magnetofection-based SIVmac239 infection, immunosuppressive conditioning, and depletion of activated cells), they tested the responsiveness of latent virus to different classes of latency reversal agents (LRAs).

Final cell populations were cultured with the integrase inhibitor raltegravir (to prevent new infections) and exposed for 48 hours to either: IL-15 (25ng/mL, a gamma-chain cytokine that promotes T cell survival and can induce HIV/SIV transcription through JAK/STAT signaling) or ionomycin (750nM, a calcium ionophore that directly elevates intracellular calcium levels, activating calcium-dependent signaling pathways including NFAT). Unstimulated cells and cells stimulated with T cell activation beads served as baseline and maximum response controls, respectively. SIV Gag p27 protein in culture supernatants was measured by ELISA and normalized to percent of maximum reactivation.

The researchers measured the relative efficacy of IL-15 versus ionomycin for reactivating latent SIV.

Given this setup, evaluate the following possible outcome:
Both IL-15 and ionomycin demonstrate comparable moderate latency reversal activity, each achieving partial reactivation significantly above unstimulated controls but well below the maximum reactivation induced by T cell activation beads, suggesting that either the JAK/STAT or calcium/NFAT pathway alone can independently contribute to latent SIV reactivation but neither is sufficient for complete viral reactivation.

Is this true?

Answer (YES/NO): NO